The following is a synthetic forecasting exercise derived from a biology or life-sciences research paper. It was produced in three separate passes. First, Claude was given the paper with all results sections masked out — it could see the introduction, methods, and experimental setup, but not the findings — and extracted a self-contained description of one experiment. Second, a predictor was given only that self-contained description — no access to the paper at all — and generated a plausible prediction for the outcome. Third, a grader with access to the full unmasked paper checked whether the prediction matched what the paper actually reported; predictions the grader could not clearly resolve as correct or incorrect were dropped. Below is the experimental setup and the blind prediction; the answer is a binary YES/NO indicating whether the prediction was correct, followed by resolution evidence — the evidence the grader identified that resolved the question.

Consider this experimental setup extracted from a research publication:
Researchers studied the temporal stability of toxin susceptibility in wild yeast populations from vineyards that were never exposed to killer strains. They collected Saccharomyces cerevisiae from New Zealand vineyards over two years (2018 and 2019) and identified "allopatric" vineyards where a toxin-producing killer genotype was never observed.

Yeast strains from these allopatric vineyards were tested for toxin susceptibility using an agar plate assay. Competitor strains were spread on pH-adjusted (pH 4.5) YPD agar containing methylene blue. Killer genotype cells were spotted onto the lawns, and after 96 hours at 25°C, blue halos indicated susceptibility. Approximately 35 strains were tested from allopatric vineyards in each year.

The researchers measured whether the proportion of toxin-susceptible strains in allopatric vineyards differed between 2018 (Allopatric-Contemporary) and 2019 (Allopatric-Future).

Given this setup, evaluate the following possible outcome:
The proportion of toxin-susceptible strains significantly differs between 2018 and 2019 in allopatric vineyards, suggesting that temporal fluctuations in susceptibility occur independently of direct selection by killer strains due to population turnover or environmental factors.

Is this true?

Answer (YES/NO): NO